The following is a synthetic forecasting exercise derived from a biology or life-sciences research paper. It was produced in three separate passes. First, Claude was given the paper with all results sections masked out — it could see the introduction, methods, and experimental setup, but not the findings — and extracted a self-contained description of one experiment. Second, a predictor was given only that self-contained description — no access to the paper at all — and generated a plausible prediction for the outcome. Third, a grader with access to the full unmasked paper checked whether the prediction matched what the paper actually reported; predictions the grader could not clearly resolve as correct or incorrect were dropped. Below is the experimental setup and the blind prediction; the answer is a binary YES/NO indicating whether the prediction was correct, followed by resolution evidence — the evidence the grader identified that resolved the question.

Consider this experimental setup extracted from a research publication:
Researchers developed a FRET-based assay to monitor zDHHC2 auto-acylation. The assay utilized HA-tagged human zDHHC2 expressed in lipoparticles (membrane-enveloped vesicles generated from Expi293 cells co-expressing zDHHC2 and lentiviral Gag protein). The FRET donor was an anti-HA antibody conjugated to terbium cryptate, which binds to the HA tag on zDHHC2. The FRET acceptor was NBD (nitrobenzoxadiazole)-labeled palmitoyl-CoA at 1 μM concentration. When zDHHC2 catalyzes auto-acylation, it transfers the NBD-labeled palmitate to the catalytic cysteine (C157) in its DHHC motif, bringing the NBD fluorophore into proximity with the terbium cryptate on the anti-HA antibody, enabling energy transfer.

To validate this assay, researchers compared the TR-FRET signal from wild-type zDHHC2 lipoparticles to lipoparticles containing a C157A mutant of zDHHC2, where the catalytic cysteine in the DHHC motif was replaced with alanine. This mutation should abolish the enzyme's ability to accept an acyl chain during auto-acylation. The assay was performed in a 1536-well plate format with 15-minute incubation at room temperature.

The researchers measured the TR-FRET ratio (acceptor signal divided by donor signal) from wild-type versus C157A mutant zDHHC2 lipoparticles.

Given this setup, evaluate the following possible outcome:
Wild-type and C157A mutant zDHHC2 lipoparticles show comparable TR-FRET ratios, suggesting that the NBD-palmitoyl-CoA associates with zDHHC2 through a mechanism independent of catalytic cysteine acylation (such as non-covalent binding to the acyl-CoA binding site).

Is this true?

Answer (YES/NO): NO